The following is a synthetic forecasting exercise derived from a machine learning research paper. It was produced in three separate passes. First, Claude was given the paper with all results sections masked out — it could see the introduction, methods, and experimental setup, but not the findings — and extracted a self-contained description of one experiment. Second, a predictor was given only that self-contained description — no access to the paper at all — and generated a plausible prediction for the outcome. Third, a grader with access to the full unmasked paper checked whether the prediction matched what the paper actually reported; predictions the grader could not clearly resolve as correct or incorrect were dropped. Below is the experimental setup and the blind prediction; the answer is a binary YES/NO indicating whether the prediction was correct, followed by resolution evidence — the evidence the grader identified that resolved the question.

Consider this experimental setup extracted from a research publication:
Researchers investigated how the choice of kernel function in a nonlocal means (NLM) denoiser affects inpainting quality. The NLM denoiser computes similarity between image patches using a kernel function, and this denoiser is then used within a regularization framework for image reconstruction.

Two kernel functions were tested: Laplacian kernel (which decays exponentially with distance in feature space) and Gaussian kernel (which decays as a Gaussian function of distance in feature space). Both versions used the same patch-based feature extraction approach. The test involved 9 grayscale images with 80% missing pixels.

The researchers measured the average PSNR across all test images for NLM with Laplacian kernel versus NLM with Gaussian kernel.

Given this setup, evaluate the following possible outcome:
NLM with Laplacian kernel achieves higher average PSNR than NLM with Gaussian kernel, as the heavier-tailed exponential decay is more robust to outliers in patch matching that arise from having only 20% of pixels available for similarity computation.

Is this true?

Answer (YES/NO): NO